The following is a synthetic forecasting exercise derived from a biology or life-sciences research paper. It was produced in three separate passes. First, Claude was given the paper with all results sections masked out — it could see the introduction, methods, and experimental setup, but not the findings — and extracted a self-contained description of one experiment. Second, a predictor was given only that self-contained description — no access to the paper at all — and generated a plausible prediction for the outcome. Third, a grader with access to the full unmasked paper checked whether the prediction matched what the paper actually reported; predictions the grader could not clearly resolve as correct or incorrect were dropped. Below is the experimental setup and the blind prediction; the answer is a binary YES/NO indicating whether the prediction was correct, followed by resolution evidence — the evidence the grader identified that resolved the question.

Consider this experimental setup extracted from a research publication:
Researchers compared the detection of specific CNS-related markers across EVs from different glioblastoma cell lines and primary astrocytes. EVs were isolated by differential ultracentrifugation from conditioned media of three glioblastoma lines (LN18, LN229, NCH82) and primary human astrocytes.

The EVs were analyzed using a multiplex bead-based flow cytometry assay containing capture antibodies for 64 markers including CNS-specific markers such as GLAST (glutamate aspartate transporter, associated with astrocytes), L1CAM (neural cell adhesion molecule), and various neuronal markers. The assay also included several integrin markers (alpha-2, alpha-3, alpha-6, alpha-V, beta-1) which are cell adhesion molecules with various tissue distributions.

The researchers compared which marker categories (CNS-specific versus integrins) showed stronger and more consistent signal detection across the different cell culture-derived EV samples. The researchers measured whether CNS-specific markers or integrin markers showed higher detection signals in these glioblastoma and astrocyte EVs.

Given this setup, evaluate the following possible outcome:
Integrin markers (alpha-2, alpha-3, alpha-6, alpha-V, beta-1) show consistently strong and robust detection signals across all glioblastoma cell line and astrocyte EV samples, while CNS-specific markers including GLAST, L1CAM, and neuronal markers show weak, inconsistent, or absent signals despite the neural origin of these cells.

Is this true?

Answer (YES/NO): YES